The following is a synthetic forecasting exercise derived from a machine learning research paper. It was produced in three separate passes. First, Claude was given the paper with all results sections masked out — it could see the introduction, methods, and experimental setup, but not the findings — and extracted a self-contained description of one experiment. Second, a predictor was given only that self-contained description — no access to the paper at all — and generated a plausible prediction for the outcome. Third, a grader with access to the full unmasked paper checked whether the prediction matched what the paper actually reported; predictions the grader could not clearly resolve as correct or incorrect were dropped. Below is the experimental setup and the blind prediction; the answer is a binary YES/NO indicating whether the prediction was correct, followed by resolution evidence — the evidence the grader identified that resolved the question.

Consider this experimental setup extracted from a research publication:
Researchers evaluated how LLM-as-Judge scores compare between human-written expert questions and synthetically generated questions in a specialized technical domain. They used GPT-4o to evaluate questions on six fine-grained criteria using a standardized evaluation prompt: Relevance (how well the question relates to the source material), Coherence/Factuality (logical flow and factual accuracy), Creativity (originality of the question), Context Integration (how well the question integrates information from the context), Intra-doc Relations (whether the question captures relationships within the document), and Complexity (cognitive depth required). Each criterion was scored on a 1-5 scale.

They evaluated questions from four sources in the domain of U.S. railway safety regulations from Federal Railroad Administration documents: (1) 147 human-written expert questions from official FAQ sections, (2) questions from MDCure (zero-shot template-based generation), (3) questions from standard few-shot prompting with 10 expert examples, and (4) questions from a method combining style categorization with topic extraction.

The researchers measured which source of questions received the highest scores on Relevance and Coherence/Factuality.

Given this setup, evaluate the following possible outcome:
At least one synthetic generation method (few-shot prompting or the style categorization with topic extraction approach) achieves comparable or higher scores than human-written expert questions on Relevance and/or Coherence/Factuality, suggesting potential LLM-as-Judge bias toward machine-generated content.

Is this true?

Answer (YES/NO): YES